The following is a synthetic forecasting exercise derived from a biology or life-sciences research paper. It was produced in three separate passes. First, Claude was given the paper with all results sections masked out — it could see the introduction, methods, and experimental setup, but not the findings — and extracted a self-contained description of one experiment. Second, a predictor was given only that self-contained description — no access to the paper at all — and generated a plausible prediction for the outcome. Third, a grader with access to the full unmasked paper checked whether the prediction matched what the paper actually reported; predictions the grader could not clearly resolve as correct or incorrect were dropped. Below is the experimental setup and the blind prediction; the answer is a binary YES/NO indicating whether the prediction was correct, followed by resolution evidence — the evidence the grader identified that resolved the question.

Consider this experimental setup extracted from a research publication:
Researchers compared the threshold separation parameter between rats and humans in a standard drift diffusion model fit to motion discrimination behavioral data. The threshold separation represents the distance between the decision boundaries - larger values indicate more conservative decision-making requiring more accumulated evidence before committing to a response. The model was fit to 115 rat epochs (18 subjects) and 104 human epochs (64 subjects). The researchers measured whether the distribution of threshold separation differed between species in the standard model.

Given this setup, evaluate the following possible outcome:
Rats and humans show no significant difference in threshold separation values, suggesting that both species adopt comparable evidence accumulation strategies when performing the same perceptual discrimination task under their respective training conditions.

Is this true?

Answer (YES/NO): YES